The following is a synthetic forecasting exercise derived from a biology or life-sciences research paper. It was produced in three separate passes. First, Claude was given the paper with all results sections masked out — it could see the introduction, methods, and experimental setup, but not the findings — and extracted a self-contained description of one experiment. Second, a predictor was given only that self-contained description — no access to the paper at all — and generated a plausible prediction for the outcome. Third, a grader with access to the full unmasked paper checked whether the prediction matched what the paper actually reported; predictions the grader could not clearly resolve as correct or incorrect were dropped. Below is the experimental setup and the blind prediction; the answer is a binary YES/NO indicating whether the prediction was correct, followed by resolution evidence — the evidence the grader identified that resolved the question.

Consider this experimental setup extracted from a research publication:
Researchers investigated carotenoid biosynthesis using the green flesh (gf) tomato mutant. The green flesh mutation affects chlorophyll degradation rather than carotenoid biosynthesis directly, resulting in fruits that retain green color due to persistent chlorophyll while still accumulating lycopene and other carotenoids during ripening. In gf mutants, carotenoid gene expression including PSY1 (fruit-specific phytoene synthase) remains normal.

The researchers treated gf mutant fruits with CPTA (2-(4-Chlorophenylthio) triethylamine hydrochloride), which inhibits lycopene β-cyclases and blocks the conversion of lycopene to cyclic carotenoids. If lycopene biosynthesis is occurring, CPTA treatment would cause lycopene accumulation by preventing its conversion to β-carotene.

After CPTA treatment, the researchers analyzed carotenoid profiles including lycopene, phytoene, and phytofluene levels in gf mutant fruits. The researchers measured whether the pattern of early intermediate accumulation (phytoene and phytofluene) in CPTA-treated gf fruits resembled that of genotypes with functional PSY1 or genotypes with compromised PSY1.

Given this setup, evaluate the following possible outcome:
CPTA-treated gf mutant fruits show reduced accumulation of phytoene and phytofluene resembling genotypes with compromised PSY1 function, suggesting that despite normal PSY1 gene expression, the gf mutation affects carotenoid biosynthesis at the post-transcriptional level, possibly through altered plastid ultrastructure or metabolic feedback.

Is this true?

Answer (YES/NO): NO